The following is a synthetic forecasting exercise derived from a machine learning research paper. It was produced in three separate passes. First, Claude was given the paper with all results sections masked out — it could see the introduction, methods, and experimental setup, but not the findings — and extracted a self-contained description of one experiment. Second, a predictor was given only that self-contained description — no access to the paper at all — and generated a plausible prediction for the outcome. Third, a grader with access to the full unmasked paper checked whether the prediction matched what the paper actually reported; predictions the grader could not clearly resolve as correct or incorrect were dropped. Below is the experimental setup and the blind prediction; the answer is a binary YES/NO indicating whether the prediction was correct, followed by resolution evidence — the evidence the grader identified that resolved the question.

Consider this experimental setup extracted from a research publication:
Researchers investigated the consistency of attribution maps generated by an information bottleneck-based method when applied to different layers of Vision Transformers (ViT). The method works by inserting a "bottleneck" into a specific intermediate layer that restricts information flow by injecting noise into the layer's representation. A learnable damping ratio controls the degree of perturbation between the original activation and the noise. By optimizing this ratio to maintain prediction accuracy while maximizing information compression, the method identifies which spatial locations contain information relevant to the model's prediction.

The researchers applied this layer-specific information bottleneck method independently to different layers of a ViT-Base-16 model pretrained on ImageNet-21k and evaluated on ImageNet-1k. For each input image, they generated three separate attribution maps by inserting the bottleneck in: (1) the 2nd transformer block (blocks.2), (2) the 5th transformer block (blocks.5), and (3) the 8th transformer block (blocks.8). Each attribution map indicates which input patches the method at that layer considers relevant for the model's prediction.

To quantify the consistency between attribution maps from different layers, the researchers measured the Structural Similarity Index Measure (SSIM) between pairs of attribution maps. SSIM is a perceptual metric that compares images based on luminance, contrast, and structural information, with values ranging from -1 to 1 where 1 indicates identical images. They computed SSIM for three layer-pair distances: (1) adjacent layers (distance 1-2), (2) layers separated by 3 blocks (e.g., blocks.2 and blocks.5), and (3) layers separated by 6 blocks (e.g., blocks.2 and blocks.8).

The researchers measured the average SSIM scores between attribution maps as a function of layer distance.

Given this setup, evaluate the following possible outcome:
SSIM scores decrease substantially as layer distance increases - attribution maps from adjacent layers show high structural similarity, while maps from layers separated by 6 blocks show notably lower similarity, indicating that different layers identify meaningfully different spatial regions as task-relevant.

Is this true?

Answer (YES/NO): YES